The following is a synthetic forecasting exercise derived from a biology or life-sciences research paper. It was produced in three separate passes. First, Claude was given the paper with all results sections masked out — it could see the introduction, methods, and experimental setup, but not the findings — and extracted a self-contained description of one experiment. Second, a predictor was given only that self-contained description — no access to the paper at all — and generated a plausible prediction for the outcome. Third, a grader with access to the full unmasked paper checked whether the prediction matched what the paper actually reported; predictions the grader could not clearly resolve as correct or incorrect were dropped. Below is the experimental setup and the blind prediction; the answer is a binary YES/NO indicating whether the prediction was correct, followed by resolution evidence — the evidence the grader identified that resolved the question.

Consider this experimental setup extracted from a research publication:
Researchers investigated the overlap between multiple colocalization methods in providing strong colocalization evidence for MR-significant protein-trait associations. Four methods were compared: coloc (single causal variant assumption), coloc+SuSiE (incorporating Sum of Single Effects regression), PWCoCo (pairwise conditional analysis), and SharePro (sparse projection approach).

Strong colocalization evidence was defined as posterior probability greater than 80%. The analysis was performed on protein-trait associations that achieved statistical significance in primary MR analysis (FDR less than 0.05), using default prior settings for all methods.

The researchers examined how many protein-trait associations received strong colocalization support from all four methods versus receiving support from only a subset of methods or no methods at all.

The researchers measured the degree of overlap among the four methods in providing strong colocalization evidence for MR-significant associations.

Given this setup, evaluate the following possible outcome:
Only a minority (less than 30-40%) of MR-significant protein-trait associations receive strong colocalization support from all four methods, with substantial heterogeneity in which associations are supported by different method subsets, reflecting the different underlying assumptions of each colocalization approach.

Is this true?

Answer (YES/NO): YES